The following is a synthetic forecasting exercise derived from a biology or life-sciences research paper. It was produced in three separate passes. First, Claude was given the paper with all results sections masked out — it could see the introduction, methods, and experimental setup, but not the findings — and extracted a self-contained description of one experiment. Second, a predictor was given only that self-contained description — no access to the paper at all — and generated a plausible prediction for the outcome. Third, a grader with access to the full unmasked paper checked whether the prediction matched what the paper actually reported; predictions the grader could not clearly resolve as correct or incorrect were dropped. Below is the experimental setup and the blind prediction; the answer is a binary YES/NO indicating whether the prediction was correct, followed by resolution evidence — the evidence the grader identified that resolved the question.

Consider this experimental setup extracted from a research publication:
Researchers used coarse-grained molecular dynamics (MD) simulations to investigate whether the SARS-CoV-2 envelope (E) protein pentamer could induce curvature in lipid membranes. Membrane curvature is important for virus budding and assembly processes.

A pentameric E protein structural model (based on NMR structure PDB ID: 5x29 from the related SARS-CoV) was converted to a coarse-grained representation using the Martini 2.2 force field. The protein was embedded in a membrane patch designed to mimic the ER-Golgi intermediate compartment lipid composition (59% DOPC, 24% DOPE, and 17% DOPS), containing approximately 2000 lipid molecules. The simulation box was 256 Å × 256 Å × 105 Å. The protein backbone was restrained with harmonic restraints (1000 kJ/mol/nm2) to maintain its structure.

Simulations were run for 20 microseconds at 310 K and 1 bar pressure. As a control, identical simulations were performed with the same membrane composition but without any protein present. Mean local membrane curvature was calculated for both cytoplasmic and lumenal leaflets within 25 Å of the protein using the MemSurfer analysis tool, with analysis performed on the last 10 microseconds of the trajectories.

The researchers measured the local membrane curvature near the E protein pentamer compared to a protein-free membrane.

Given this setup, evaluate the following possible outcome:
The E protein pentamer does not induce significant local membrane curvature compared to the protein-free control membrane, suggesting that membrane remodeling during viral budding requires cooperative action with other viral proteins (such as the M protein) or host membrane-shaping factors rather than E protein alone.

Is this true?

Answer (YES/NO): NO